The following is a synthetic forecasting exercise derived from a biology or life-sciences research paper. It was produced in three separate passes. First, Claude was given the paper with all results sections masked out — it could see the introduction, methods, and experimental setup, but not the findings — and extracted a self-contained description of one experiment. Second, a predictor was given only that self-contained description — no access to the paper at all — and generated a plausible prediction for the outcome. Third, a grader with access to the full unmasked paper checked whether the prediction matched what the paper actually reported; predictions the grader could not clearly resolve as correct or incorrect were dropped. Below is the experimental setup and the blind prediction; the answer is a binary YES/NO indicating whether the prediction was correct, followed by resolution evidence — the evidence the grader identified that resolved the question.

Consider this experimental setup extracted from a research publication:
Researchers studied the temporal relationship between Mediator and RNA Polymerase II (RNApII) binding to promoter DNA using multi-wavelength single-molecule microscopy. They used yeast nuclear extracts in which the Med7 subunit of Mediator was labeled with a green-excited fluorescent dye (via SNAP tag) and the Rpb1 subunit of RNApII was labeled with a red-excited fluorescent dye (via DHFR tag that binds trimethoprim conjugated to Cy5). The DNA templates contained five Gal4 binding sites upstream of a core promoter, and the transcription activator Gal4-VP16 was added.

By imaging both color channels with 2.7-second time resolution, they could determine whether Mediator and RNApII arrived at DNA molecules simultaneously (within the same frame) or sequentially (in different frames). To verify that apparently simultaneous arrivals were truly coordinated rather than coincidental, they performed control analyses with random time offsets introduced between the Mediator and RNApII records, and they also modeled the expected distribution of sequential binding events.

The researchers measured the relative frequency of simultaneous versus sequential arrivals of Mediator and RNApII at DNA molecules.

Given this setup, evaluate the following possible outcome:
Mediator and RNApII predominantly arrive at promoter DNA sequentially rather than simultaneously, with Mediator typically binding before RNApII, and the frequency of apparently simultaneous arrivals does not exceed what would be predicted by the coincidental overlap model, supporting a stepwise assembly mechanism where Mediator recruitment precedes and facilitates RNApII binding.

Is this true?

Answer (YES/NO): NO